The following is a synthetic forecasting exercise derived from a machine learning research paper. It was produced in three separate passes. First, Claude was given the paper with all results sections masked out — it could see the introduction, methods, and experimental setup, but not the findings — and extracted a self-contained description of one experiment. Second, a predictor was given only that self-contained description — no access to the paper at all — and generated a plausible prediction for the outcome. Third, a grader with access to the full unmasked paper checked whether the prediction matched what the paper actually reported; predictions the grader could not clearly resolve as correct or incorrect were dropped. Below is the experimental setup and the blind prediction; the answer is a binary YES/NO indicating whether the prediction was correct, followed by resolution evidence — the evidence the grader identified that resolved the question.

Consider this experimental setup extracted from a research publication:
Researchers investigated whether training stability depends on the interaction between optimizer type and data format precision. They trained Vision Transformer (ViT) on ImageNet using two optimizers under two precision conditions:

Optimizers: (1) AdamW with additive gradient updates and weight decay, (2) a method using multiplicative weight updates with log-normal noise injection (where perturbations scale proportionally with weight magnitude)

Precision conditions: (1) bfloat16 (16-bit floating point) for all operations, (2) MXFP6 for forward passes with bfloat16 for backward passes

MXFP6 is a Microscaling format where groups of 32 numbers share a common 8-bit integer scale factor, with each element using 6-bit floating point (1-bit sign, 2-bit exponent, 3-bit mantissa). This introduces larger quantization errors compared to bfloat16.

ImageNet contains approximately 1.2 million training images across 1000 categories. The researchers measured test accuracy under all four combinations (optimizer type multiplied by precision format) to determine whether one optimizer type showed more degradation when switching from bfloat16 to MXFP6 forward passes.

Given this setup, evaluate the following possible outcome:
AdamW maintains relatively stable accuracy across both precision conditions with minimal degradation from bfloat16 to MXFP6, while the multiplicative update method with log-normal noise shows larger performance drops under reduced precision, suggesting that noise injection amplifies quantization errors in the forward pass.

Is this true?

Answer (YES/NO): NO